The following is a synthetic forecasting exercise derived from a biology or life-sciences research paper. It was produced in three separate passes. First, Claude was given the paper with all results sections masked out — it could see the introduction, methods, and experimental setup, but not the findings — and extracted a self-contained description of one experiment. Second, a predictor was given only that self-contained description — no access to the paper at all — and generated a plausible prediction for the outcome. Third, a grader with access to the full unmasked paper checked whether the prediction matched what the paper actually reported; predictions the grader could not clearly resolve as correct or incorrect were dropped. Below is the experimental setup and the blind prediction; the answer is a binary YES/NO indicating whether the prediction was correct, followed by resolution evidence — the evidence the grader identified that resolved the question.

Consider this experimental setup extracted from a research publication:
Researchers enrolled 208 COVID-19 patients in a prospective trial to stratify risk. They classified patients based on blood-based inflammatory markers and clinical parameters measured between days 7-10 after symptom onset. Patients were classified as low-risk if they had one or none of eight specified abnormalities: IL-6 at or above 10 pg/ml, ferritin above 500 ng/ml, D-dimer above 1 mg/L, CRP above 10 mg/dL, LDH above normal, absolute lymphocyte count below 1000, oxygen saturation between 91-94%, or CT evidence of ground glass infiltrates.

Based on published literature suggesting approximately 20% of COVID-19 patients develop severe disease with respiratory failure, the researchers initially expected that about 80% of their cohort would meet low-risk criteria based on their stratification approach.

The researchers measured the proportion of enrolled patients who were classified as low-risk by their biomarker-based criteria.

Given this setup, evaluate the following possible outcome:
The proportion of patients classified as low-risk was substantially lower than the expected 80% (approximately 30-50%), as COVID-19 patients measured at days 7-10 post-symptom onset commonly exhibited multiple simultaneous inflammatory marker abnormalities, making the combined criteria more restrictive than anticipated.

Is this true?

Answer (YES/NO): NO